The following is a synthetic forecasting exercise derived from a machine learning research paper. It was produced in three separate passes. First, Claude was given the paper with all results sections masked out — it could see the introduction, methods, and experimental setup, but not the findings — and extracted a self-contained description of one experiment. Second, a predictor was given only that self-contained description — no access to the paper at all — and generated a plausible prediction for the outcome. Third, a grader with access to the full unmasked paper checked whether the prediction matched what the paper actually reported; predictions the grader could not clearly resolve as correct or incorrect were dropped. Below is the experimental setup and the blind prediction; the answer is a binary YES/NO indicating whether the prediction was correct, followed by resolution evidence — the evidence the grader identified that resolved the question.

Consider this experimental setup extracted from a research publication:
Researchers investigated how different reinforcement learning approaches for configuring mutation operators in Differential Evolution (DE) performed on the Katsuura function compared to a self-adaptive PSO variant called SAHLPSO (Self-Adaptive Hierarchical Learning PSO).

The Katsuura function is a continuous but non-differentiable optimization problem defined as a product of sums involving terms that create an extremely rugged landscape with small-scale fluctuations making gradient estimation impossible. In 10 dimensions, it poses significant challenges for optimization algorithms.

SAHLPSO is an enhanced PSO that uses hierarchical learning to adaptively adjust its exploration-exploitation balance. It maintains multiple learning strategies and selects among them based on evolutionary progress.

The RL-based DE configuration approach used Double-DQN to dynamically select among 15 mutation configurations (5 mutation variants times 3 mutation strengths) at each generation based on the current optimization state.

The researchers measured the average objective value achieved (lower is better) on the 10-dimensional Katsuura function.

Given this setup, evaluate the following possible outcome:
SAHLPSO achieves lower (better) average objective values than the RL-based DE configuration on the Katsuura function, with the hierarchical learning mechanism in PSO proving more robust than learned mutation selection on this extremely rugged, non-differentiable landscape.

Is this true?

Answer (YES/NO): YES